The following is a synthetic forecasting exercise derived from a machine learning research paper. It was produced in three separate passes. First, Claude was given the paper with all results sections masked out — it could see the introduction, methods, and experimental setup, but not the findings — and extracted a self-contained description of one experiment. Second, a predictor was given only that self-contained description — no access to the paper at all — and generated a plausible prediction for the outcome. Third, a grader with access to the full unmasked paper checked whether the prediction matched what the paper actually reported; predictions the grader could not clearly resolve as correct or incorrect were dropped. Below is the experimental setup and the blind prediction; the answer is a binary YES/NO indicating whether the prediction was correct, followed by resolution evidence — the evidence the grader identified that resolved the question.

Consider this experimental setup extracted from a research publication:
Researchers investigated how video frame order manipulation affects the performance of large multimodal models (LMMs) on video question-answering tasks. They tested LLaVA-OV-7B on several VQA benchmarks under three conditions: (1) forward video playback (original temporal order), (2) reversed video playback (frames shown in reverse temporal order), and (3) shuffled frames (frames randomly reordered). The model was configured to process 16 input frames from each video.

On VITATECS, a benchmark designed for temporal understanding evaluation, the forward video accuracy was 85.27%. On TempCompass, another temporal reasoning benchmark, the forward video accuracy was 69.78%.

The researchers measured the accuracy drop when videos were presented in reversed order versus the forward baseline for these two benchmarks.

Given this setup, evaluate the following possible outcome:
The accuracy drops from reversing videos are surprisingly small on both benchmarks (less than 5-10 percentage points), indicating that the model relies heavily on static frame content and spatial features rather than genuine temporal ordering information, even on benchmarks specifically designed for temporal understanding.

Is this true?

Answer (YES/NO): NO